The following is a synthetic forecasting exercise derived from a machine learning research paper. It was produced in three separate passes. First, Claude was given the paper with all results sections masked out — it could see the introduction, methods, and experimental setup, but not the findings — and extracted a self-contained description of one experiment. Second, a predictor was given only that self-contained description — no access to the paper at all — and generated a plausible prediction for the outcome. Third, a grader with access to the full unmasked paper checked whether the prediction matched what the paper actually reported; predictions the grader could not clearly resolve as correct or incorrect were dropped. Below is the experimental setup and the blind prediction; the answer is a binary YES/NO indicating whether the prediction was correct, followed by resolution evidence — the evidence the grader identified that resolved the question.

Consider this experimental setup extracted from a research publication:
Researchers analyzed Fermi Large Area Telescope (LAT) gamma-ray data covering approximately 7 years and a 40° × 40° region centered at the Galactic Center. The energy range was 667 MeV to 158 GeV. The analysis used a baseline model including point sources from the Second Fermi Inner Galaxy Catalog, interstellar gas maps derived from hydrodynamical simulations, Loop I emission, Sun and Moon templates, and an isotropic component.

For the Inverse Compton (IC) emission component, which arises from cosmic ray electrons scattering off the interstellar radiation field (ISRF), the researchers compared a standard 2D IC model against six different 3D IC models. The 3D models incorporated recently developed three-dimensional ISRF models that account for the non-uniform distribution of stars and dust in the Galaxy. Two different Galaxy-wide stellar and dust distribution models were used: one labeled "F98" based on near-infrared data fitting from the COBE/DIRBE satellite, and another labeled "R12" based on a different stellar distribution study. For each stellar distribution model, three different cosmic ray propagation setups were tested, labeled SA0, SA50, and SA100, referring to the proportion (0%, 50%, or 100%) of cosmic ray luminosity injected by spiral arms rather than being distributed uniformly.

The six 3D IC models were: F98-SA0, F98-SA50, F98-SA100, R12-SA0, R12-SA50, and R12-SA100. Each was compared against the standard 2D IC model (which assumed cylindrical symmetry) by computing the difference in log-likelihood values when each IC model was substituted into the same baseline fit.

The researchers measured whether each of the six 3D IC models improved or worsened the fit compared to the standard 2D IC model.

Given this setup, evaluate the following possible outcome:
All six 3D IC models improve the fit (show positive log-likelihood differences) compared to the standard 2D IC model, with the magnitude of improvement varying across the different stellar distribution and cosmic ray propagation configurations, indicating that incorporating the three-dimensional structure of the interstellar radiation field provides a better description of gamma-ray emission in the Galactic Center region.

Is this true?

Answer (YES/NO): NO